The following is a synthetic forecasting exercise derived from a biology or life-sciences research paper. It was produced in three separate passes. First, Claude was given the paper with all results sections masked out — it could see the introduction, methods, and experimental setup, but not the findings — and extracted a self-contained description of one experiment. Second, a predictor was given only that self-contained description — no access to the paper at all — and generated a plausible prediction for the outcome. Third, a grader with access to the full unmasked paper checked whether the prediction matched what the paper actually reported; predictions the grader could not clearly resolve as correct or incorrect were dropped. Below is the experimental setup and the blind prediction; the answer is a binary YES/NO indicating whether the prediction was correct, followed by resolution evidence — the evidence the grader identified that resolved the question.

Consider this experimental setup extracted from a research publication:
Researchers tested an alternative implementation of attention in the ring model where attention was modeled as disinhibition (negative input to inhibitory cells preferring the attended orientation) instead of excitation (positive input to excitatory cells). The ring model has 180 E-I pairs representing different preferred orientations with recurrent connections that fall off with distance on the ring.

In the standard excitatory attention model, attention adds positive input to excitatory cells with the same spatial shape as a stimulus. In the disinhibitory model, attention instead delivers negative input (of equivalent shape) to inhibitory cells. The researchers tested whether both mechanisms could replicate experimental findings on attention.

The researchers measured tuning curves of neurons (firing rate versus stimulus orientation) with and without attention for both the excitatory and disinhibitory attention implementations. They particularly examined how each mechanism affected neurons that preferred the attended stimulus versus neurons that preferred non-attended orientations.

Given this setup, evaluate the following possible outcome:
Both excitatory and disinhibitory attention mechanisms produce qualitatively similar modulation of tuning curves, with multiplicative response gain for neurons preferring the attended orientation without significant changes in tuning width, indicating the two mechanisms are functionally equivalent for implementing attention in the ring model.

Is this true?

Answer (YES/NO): NO